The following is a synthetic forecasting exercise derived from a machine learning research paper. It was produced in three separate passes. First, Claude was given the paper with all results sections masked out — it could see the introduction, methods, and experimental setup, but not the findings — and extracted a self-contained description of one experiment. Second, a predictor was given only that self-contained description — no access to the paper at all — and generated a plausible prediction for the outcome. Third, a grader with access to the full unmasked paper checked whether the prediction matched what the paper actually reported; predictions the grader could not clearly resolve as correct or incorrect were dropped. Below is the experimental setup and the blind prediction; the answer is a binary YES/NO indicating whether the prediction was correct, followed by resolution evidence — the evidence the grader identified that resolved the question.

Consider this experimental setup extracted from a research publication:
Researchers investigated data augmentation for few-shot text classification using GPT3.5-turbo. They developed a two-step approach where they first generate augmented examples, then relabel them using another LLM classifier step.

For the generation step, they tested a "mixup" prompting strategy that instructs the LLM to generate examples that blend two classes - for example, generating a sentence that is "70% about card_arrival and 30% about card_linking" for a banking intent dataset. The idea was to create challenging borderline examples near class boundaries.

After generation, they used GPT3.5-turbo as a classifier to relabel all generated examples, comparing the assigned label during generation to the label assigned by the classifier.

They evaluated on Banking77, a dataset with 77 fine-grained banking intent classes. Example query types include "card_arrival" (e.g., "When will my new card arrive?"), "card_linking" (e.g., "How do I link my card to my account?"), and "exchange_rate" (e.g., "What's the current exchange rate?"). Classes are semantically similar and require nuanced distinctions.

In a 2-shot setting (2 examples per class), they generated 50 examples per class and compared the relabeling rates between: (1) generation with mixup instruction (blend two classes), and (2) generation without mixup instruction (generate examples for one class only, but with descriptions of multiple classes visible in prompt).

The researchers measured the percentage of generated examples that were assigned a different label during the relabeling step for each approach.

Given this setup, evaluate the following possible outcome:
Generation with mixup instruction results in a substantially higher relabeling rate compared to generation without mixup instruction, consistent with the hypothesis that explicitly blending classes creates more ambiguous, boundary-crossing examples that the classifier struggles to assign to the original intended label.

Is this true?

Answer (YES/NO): YES